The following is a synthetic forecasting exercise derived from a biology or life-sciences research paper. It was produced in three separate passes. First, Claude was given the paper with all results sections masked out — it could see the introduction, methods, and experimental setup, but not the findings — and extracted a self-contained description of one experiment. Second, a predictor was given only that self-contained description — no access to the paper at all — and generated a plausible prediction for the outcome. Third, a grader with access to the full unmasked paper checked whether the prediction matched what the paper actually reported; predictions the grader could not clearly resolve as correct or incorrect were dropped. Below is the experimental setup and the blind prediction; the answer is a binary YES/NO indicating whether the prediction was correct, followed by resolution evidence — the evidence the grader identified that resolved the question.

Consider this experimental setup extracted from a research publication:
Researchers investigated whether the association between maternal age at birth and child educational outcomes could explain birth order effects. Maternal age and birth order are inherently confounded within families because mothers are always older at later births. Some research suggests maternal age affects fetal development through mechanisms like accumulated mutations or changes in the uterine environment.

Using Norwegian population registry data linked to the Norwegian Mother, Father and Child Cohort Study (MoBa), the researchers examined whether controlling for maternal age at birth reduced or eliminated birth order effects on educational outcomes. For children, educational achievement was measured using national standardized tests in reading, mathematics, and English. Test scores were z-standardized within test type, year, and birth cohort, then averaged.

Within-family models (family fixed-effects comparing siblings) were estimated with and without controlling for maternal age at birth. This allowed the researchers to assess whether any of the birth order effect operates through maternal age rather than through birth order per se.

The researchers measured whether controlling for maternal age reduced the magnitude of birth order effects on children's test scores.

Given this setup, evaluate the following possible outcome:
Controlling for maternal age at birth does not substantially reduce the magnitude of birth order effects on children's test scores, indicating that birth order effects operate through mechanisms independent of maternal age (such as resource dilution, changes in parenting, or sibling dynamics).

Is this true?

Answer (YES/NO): YES